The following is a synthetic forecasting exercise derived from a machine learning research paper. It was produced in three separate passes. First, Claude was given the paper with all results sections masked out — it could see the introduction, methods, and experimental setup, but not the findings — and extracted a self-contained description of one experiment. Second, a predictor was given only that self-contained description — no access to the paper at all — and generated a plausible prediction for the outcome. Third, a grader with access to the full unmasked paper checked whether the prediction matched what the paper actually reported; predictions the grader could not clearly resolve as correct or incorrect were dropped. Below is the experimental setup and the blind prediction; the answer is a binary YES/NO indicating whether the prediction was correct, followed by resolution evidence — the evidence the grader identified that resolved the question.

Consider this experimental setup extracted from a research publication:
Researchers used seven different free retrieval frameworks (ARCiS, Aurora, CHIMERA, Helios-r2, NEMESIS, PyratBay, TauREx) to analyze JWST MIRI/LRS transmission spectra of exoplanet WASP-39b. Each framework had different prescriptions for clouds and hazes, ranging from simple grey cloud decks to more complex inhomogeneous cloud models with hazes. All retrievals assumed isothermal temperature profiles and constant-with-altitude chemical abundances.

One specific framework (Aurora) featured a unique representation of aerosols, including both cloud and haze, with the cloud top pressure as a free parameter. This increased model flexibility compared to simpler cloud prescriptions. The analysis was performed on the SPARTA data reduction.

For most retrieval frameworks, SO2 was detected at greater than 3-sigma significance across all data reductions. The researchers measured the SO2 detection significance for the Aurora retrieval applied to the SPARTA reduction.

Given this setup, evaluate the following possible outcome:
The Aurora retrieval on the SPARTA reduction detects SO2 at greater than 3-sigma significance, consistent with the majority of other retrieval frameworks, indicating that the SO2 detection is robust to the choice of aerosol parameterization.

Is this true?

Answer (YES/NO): NO